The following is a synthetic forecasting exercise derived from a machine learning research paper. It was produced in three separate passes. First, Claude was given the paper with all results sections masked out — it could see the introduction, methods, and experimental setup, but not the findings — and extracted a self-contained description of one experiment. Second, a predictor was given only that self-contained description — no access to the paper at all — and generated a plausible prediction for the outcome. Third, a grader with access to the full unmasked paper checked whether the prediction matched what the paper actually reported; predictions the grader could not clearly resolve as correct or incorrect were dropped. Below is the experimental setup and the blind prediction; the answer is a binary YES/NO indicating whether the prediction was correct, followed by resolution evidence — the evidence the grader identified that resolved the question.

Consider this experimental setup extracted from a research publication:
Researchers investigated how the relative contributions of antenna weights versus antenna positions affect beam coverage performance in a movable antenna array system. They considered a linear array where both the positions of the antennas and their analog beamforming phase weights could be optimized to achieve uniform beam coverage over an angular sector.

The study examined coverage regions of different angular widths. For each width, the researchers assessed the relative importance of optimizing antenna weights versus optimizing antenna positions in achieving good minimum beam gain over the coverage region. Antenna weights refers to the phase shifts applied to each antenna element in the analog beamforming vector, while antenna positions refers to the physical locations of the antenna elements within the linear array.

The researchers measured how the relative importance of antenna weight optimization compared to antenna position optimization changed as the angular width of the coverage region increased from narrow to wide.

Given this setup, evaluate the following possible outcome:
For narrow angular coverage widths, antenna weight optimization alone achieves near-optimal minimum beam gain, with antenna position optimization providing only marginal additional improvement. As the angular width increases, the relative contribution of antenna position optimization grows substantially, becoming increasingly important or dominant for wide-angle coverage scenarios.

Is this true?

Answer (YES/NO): NO